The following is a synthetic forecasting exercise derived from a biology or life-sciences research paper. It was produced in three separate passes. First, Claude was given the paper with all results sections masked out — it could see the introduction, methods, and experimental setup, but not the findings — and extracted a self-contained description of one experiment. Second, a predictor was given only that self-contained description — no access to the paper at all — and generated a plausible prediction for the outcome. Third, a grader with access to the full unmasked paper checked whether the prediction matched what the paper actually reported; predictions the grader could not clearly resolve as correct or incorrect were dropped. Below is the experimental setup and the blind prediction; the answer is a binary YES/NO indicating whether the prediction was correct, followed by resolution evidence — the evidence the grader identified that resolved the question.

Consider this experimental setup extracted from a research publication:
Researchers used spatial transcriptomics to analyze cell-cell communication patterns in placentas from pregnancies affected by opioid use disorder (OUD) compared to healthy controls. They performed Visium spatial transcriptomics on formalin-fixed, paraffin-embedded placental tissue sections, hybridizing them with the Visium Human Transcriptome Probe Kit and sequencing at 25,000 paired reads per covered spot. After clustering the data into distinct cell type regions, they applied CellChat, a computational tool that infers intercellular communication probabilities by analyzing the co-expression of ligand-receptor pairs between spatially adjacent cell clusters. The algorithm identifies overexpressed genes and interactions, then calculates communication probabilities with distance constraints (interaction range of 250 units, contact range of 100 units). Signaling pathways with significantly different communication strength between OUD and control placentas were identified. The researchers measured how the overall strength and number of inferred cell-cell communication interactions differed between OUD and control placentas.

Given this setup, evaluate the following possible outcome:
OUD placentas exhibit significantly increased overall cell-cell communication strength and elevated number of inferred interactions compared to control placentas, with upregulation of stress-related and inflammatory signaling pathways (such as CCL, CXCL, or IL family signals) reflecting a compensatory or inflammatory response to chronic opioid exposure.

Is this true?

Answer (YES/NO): YES